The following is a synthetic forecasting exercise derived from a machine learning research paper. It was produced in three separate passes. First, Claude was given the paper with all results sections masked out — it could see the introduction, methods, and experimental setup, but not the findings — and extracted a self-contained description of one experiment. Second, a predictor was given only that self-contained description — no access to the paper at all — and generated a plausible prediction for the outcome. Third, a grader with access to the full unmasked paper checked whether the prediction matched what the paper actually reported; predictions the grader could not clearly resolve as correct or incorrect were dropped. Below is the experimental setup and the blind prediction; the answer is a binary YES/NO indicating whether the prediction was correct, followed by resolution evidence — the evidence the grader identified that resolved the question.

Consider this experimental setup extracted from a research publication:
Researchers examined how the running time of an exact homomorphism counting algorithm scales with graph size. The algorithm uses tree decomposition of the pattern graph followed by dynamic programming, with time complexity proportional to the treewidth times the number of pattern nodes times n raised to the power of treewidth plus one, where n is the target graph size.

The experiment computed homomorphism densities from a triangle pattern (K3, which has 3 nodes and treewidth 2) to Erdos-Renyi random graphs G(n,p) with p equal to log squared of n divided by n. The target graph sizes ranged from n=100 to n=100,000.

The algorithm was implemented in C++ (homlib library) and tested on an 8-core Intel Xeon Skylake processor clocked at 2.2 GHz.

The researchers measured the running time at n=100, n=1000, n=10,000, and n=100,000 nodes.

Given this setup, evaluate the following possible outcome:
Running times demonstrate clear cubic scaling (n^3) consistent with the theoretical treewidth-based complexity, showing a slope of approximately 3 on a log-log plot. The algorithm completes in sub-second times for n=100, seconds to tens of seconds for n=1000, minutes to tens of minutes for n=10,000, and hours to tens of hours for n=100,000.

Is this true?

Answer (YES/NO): NO